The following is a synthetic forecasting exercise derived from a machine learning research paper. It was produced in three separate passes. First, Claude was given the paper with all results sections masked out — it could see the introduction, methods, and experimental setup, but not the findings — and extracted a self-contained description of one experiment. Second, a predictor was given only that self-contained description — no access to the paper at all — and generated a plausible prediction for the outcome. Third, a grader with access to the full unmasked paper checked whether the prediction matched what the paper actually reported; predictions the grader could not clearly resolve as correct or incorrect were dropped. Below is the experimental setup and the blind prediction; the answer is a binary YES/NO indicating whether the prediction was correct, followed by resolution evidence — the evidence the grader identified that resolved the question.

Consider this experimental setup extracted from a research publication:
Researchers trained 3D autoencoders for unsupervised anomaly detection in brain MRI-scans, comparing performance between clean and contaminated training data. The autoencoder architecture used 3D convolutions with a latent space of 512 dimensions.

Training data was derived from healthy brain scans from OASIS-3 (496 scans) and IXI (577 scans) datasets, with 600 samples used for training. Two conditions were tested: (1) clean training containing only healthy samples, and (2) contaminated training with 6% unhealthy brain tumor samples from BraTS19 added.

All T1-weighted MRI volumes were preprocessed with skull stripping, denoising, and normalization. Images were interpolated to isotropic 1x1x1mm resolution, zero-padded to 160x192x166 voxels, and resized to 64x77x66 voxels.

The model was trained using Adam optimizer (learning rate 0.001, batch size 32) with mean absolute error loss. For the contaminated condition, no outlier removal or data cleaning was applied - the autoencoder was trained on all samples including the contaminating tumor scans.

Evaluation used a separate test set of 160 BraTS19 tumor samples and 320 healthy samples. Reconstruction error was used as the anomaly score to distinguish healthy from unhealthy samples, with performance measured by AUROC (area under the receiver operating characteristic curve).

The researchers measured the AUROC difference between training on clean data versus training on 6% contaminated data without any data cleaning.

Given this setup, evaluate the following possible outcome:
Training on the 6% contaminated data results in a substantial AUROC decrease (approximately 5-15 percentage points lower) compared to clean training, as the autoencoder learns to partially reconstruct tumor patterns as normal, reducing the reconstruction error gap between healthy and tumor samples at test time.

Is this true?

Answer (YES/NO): YES